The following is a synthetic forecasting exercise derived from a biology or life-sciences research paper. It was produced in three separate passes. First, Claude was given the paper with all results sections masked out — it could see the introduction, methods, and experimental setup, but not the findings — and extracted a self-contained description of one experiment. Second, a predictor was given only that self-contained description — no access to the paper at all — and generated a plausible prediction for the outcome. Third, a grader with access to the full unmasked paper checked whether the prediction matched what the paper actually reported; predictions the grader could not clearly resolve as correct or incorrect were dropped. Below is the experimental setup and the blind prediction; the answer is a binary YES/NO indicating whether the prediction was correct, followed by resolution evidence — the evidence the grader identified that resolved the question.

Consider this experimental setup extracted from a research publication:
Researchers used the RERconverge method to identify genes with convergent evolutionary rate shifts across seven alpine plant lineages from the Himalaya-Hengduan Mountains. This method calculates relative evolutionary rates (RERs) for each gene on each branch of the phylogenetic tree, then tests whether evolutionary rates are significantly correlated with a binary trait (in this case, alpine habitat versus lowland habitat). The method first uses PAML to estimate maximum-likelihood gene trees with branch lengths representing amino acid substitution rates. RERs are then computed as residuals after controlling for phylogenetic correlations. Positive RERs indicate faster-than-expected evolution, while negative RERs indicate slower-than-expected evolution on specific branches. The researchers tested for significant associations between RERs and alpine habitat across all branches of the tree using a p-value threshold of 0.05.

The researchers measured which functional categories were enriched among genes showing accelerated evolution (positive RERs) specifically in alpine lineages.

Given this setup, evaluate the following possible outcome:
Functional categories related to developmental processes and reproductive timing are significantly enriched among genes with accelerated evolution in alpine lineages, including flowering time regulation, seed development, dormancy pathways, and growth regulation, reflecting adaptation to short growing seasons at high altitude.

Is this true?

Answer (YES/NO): NO